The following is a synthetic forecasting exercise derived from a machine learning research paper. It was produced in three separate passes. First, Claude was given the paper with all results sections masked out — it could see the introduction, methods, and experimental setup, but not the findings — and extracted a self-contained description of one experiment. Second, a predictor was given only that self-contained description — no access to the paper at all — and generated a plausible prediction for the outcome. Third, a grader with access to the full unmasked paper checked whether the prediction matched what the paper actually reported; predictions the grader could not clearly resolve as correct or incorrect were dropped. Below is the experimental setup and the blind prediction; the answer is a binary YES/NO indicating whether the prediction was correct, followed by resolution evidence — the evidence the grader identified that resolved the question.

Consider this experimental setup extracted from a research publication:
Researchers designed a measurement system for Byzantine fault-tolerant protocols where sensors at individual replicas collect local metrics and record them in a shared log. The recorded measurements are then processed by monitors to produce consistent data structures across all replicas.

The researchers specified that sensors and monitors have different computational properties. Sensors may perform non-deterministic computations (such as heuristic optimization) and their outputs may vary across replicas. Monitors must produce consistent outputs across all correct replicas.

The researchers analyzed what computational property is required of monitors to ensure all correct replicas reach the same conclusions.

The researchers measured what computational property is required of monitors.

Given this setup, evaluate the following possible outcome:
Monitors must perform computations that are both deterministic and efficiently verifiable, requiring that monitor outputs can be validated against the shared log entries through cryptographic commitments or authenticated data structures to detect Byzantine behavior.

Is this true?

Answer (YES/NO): NO